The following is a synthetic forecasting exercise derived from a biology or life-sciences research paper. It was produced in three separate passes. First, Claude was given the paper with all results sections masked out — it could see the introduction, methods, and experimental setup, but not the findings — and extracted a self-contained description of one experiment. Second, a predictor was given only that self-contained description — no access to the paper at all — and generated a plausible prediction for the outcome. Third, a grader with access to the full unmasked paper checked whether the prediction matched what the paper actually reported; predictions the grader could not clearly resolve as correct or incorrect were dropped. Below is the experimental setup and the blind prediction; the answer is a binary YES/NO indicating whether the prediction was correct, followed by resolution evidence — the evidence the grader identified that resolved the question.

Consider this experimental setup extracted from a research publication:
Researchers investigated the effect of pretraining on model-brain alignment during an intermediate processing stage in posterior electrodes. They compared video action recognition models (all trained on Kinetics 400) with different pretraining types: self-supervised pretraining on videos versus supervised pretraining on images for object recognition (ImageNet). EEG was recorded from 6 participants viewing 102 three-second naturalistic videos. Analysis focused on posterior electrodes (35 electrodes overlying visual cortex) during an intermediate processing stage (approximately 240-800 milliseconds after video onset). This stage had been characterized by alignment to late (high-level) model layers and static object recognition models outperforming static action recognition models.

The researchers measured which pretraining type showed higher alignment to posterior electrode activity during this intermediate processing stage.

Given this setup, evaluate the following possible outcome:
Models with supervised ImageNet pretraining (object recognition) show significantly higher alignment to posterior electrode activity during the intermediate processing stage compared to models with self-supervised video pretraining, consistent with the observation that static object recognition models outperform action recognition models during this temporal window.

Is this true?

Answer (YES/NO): NO